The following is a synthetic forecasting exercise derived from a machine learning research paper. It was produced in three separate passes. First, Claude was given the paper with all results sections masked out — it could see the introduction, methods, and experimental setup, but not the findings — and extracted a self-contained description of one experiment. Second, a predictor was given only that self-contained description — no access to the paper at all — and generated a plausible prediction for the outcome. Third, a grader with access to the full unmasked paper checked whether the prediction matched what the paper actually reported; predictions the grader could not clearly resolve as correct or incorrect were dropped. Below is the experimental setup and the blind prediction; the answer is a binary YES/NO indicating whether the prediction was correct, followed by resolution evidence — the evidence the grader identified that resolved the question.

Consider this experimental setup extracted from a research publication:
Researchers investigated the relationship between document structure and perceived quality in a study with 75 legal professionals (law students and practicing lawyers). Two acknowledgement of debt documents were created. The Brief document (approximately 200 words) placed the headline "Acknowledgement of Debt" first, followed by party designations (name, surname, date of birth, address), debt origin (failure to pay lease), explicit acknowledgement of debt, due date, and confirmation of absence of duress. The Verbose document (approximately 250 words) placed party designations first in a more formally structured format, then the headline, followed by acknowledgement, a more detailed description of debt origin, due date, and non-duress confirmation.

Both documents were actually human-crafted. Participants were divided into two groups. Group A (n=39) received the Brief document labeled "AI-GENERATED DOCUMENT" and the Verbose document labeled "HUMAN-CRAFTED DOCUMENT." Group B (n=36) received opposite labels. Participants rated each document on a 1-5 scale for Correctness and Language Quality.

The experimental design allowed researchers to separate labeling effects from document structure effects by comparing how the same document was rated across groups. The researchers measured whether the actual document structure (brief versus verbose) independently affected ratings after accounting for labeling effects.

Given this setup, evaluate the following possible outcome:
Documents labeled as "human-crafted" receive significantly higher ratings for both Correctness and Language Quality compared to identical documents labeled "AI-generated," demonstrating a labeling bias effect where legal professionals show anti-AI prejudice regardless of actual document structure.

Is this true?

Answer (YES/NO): YES